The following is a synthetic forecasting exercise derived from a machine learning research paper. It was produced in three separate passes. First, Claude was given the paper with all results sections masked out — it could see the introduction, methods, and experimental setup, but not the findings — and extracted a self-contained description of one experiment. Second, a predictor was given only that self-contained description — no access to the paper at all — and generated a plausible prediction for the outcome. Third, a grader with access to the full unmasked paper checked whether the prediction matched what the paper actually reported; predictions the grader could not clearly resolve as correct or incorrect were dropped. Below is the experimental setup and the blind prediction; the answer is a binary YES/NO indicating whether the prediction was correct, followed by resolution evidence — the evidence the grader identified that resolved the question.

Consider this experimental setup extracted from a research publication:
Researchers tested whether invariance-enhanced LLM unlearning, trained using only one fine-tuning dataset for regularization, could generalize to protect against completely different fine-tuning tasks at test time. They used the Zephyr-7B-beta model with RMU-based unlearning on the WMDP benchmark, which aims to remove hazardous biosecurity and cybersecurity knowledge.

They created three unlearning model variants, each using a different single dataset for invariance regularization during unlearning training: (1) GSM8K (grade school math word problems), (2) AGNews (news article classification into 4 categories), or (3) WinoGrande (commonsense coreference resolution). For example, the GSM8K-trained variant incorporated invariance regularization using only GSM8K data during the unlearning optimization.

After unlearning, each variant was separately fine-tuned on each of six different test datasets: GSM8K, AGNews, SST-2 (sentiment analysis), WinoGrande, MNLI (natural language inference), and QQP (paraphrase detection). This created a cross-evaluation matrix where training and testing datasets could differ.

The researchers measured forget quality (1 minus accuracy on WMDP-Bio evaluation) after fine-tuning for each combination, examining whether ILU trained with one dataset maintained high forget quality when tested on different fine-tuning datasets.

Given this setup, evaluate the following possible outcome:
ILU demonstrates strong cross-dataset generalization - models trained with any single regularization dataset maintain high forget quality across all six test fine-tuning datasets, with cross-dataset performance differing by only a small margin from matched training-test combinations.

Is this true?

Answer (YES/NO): YES